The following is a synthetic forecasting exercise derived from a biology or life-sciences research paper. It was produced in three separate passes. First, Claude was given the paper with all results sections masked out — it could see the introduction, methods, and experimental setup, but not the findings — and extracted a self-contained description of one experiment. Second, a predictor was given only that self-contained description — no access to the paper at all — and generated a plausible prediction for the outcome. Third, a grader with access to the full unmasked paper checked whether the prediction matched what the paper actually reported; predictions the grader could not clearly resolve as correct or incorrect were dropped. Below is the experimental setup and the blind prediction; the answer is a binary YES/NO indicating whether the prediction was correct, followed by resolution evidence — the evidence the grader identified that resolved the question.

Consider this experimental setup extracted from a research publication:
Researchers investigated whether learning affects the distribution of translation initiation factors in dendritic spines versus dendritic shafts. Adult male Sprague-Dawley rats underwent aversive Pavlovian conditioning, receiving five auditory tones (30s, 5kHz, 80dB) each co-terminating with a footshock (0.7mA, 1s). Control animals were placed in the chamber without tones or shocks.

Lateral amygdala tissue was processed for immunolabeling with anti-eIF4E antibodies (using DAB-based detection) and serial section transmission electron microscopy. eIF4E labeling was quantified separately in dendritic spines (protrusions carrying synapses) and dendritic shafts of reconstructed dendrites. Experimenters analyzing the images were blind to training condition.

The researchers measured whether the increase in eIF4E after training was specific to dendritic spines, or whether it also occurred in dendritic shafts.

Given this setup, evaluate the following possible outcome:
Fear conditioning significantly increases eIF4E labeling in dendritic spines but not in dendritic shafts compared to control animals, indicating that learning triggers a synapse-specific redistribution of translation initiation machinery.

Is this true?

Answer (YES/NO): YES